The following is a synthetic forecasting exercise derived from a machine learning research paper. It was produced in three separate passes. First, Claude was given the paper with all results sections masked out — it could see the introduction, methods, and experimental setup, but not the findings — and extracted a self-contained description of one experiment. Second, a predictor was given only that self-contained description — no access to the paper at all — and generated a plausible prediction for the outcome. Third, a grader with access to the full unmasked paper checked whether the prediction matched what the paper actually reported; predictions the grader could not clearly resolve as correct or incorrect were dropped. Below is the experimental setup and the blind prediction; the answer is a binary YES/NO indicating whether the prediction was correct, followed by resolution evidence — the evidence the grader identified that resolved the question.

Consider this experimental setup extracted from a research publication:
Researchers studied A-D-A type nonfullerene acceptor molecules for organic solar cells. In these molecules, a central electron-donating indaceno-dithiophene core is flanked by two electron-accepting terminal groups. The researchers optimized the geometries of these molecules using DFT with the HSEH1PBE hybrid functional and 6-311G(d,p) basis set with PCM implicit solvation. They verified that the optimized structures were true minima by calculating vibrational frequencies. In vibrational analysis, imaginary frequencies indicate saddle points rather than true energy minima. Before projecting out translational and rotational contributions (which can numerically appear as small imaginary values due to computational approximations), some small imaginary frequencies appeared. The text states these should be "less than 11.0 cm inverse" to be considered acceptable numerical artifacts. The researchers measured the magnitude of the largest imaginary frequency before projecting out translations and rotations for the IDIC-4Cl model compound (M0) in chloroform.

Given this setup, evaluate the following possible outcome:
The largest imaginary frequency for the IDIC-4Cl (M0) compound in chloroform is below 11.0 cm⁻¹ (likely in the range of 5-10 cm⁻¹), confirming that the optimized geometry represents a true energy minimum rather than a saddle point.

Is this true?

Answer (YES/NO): YES